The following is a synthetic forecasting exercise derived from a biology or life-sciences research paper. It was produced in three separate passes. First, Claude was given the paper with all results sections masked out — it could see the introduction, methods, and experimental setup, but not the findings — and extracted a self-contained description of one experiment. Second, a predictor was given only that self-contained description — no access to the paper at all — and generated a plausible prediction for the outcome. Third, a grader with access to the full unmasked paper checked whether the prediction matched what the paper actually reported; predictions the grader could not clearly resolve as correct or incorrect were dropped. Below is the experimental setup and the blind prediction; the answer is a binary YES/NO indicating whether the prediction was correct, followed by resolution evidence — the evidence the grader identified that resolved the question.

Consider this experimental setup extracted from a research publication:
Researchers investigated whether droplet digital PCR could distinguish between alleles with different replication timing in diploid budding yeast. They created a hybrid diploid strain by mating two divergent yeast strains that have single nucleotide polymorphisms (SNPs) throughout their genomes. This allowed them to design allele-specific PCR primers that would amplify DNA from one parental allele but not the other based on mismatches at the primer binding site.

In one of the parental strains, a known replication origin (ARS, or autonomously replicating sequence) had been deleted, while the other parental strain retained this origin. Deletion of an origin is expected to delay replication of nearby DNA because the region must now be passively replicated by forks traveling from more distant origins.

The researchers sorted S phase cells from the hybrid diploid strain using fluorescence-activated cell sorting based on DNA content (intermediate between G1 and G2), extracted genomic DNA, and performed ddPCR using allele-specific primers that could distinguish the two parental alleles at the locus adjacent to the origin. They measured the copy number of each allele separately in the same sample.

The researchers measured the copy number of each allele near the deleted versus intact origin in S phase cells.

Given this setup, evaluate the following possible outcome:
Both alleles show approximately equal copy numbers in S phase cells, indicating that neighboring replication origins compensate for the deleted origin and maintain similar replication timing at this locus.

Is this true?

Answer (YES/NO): NO